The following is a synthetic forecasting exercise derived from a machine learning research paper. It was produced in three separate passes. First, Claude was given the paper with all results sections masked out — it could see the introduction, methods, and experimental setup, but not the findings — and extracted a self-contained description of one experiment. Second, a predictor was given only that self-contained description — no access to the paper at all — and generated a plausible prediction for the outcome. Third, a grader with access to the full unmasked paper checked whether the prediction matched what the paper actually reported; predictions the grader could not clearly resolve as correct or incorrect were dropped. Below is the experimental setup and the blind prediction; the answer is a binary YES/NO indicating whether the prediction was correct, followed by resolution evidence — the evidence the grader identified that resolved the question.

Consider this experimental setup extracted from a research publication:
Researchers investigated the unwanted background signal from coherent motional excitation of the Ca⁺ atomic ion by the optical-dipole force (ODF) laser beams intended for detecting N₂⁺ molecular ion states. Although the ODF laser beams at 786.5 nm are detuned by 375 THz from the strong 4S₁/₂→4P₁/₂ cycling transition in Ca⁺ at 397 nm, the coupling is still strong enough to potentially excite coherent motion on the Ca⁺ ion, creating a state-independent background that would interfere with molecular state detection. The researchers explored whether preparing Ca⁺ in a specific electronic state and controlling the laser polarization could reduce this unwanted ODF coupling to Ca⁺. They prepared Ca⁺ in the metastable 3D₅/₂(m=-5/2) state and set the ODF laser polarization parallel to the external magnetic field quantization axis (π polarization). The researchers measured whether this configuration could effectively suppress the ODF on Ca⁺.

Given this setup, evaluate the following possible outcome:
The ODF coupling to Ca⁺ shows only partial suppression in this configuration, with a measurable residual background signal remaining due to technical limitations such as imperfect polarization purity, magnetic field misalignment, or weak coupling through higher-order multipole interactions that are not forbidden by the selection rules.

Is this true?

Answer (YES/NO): YES